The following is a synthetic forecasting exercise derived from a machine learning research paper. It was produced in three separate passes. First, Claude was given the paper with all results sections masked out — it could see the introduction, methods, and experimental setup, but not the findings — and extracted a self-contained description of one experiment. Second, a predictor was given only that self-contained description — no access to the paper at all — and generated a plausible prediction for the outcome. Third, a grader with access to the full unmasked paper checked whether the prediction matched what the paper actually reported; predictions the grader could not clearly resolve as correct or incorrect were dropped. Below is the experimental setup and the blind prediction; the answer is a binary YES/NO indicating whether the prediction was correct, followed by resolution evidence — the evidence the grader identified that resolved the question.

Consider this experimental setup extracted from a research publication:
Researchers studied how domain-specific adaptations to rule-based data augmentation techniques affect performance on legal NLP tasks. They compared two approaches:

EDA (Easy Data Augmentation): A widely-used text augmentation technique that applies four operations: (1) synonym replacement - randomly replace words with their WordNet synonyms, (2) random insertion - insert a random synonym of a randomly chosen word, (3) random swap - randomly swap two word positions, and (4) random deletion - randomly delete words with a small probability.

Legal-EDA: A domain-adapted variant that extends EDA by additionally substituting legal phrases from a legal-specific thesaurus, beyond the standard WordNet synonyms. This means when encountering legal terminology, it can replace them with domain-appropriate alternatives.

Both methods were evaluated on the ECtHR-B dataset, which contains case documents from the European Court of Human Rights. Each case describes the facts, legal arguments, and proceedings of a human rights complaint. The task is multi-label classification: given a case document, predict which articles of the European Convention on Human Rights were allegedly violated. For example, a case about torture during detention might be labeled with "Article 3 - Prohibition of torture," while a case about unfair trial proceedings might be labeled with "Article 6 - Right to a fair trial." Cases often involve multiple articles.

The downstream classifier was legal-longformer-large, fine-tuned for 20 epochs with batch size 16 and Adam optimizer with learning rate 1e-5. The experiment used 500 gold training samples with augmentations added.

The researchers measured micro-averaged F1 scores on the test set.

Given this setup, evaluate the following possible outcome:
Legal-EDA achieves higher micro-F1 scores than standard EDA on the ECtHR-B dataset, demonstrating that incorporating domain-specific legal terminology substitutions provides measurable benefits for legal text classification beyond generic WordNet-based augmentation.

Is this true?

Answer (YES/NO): YES